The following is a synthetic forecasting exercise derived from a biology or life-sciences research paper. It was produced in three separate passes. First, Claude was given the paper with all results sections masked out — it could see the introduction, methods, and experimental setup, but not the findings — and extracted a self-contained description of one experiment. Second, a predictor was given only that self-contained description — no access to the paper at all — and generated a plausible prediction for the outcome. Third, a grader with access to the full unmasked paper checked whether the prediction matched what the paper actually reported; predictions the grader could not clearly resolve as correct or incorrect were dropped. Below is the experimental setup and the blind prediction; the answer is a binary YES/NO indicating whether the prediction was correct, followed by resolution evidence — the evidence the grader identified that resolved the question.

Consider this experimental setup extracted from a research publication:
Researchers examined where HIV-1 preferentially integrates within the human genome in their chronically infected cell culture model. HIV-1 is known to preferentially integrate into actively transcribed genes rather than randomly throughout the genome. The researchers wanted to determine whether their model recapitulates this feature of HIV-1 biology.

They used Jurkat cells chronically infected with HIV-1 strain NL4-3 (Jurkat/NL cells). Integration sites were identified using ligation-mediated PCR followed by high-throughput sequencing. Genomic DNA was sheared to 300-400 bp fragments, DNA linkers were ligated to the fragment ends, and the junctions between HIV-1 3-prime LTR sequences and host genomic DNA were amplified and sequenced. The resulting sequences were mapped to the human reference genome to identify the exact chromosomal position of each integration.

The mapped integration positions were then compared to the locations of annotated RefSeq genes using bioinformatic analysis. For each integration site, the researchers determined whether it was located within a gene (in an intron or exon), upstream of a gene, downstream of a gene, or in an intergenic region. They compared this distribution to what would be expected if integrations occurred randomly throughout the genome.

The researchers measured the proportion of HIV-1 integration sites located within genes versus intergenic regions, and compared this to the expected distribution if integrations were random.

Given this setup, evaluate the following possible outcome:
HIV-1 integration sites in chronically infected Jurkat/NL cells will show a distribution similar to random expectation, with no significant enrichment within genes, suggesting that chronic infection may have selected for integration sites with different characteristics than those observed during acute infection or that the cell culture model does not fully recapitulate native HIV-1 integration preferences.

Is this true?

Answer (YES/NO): NO